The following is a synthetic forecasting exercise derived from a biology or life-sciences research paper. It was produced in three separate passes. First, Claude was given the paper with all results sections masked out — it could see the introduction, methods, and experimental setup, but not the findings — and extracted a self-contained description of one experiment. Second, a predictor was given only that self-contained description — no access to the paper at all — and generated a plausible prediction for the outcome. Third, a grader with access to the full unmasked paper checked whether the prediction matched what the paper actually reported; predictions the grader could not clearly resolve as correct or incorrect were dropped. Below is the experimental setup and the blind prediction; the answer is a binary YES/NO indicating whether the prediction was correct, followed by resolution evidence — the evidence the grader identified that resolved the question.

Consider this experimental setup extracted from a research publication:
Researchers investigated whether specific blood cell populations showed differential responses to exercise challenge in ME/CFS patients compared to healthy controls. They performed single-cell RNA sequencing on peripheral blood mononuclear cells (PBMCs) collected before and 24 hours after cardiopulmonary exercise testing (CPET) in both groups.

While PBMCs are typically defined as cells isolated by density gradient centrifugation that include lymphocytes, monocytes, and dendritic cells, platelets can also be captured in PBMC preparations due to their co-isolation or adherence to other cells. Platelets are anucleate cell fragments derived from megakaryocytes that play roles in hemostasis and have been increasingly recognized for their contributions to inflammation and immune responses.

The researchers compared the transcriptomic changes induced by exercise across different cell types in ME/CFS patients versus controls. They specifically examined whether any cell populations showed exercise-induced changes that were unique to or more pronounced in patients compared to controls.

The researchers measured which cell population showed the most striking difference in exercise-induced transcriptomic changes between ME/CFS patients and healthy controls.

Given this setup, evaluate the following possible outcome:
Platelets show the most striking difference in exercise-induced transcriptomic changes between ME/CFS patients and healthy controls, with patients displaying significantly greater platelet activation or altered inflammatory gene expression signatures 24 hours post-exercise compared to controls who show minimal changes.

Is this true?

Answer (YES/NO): NO